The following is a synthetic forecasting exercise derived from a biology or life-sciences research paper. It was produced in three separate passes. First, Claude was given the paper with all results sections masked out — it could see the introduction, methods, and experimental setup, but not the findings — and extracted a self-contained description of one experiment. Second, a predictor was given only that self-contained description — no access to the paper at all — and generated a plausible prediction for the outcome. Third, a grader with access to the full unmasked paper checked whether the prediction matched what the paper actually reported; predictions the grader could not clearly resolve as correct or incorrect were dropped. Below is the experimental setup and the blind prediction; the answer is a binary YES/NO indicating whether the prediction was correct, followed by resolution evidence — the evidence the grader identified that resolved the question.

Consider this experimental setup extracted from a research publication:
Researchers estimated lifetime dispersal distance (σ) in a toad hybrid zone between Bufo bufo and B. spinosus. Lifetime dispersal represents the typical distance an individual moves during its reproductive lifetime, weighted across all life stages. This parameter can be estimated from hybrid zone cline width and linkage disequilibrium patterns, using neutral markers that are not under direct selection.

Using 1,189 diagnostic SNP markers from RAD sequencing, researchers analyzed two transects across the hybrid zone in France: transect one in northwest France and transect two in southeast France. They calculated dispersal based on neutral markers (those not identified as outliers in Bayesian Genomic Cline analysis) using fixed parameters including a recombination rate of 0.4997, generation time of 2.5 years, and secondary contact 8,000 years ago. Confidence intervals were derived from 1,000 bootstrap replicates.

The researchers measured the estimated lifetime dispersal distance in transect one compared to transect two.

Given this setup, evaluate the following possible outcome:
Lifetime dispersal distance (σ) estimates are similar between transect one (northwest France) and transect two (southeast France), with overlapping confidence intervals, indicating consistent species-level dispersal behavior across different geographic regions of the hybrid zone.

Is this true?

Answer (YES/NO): NO